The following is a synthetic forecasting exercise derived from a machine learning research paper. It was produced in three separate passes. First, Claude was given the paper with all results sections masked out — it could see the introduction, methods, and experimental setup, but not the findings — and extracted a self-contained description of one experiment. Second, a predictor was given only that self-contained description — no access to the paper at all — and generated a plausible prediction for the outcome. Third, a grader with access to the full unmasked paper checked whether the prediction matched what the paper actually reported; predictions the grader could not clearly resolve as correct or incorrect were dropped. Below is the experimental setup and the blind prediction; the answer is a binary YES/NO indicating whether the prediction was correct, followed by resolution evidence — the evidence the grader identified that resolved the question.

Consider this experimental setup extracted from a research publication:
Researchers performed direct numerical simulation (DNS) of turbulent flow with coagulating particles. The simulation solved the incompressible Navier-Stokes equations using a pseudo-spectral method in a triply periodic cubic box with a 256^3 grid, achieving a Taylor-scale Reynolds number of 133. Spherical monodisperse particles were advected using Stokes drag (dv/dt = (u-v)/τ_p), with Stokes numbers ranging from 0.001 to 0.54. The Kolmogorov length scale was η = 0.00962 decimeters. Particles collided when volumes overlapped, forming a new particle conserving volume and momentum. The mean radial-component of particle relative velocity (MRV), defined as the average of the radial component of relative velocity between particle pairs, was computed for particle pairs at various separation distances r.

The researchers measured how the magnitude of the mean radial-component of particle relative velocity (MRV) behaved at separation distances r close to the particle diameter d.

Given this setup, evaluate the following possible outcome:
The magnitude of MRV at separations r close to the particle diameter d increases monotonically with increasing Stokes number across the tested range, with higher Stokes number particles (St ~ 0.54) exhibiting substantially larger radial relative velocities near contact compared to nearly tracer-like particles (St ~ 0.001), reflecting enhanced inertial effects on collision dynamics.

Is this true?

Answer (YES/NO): NO